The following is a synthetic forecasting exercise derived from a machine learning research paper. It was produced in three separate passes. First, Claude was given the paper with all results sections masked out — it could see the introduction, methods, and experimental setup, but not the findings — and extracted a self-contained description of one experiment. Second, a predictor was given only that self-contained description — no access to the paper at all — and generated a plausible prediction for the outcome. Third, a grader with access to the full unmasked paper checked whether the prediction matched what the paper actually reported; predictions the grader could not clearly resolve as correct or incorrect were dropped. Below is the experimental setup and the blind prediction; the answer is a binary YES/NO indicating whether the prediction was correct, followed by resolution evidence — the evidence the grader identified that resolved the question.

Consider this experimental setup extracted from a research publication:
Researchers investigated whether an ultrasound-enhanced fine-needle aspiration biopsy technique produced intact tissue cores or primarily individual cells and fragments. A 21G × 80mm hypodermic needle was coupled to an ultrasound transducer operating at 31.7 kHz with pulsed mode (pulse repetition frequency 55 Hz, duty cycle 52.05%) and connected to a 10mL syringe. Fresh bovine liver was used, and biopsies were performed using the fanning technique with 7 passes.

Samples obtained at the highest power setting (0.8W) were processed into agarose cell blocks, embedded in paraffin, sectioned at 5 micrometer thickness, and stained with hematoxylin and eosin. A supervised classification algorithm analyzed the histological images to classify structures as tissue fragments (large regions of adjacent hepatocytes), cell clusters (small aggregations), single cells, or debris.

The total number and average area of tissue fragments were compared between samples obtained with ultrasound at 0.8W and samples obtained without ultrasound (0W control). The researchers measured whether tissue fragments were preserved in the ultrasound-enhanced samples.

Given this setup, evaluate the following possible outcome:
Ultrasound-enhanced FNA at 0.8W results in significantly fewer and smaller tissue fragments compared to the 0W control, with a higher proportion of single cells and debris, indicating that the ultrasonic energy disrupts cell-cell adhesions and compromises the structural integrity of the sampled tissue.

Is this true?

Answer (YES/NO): NO